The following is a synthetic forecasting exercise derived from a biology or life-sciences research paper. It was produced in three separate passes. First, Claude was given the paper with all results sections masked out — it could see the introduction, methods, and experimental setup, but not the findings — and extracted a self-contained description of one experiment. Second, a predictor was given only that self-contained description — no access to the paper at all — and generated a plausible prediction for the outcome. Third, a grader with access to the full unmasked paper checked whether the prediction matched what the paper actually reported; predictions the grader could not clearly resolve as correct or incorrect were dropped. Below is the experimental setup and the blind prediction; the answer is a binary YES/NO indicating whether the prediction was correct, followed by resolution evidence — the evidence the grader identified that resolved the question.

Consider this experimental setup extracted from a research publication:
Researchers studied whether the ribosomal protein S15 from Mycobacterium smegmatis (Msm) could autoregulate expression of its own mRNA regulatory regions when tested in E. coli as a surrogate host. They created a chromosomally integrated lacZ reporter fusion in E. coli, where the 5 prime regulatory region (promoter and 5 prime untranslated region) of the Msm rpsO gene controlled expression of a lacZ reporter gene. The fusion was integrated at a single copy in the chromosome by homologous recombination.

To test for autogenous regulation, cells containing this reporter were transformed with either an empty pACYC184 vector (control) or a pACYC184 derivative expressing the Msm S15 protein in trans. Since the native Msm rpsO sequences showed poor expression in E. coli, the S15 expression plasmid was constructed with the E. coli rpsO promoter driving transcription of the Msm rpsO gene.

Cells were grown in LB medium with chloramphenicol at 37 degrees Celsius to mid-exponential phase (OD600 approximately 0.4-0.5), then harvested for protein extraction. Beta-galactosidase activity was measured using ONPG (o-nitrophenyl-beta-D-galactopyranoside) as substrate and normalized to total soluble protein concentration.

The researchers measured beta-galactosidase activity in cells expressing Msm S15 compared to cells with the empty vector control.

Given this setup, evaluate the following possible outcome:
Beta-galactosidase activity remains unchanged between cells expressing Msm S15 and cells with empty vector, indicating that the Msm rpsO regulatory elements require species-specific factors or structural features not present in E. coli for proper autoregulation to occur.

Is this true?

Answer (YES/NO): NO